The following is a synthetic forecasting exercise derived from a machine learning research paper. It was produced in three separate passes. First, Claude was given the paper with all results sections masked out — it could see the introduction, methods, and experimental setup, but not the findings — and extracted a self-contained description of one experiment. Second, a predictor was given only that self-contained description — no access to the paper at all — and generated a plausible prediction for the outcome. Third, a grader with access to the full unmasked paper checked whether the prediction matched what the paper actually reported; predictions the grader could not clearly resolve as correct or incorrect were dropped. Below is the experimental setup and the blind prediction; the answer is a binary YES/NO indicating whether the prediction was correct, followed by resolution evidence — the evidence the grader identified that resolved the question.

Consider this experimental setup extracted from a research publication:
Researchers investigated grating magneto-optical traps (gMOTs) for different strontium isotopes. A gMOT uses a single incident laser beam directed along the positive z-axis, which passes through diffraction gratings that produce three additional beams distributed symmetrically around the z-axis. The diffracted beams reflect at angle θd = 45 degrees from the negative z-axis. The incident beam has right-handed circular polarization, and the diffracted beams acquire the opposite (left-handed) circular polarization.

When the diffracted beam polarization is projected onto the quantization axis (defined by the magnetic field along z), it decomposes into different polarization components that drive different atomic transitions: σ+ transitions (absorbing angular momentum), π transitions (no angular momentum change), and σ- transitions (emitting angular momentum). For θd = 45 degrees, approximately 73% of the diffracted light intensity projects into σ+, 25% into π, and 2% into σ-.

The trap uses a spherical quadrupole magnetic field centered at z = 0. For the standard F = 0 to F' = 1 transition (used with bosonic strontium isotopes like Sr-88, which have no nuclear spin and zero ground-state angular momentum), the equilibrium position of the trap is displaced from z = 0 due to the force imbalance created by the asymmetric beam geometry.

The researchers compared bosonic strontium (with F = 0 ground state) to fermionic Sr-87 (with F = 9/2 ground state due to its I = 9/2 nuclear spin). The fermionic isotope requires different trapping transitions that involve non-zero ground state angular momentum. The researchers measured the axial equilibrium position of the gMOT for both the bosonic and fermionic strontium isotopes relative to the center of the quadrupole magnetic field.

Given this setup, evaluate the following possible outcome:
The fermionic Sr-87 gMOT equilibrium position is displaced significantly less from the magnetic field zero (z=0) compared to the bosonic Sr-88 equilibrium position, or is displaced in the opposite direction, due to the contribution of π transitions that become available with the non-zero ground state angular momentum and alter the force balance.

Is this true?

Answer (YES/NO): YES